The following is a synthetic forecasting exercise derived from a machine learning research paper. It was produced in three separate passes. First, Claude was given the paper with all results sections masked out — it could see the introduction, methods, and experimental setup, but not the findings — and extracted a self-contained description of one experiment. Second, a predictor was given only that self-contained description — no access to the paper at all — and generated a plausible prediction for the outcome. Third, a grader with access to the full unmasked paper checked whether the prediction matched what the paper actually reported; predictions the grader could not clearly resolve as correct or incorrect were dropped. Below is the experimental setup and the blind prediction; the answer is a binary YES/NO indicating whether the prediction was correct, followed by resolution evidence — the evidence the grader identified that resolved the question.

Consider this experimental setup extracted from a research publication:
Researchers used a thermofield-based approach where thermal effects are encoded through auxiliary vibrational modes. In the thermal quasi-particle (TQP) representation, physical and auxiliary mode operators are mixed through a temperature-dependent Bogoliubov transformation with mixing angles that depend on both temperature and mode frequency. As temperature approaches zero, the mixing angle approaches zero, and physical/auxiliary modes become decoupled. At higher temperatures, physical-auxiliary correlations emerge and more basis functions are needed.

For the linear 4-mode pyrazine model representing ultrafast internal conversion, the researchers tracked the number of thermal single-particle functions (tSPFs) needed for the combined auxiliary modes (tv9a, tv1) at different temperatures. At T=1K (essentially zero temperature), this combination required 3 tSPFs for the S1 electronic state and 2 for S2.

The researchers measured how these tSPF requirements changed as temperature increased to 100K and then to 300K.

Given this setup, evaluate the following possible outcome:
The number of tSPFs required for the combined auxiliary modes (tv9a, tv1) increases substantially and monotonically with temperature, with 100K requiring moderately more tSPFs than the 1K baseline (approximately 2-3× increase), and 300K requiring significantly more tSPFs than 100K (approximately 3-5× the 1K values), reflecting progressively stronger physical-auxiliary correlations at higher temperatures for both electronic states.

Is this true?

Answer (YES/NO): NO